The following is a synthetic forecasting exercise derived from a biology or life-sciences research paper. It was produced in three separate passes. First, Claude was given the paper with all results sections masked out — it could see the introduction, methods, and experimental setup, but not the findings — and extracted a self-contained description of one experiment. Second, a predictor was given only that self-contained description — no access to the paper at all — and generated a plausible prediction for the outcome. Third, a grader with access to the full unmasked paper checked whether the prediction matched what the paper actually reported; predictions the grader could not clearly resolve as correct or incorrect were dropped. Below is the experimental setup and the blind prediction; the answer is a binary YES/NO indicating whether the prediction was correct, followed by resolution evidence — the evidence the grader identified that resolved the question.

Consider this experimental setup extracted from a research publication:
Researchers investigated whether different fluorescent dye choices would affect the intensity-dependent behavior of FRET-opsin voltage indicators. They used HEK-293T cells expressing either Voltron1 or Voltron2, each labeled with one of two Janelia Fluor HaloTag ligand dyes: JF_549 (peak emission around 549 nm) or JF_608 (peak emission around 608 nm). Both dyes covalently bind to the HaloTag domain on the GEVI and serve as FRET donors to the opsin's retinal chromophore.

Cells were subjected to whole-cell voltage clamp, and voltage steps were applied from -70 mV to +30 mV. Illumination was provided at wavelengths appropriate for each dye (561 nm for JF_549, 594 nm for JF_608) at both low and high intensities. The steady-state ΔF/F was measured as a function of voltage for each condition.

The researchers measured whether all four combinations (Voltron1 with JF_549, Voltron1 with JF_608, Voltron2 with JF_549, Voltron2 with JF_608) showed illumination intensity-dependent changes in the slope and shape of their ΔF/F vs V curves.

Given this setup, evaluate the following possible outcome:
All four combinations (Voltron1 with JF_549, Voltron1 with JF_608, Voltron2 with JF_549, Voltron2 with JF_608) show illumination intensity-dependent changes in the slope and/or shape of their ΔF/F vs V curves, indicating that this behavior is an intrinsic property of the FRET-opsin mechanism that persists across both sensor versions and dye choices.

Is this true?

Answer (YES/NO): YES